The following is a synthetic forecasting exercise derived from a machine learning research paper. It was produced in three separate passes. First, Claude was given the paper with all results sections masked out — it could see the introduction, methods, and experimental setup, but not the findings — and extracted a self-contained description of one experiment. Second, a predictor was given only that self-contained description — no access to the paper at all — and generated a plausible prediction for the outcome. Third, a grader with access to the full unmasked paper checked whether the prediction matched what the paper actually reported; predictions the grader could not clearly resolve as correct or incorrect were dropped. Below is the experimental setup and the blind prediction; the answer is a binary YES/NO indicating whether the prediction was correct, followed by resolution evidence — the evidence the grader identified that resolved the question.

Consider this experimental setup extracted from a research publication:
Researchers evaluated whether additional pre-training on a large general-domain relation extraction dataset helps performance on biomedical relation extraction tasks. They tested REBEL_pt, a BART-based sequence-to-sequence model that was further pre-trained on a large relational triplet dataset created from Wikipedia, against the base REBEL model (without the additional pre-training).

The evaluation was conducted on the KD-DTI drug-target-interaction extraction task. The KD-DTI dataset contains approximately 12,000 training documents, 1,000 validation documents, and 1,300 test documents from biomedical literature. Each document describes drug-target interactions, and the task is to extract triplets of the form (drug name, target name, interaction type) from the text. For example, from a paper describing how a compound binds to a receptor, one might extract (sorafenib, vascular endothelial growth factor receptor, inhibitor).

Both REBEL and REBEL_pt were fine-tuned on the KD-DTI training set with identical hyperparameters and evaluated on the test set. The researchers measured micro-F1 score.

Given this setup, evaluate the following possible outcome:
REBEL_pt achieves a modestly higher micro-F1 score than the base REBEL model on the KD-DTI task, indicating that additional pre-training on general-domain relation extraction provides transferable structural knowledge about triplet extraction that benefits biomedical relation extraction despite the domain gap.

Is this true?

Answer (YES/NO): YES